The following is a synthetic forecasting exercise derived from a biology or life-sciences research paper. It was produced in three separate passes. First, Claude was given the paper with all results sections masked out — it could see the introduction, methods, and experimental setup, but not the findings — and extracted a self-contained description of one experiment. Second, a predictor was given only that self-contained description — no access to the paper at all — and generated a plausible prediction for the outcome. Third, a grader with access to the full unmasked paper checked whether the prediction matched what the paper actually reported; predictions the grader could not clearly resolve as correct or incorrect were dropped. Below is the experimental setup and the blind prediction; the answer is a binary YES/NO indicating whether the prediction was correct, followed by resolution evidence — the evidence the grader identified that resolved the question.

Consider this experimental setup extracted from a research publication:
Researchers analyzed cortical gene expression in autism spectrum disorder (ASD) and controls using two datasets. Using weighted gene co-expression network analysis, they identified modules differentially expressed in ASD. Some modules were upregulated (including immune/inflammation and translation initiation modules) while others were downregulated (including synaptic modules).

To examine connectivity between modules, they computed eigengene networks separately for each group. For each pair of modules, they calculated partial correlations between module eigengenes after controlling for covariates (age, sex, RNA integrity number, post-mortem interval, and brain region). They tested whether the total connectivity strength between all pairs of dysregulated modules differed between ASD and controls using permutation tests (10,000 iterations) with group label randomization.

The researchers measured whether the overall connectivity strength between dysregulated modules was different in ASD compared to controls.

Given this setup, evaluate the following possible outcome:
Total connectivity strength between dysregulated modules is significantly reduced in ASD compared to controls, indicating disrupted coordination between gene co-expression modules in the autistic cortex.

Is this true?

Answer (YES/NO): NO